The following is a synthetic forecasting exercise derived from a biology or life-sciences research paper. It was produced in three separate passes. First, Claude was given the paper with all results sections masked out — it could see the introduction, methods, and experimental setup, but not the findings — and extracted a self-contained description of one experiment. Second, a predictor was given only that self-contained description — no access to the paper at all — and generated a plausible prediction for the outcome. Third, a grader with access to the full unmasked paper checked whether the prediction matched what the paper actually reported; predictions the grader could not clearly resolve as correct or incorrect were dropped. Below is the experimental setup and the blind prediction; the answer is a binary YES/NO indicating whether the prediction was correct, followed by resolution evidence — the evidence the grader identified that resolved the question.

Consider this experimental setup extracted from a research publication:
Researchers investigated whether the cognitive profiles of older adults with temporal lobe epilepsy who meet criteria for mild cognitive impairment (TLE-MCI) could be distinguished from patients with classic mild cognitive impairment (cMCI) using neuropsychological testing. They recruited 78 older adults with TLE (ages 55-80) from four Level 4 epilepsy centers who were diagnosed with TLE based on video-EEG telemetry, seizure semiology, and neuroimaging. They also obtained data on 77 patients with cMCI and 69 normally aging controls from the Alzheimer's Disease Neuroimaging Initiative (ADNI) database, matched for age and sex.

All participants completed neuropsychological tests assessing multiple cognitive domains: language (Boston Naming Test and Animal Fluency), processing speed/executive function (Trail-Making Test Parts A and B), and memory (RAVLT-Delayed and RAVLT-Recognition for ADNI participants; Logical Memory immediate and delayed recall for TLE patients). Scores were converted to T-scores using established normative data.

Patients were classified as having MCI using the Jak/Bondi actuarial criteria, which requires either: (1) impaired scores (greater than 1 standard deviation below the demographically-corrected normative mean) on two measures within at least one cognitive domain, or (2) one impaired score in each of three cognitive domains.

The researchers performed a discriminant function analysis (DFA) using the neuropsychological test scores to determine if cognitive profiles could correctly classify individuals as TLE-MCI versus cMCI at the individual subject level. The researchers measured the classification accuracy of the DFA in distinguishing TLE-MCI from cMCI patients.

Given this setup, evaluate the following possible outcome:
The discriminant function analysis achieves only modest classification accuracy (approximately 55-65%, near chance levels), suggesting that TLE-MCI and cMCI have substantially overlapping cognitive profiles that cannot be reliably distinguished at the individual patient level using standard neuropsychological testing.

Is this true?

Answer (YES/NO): NO